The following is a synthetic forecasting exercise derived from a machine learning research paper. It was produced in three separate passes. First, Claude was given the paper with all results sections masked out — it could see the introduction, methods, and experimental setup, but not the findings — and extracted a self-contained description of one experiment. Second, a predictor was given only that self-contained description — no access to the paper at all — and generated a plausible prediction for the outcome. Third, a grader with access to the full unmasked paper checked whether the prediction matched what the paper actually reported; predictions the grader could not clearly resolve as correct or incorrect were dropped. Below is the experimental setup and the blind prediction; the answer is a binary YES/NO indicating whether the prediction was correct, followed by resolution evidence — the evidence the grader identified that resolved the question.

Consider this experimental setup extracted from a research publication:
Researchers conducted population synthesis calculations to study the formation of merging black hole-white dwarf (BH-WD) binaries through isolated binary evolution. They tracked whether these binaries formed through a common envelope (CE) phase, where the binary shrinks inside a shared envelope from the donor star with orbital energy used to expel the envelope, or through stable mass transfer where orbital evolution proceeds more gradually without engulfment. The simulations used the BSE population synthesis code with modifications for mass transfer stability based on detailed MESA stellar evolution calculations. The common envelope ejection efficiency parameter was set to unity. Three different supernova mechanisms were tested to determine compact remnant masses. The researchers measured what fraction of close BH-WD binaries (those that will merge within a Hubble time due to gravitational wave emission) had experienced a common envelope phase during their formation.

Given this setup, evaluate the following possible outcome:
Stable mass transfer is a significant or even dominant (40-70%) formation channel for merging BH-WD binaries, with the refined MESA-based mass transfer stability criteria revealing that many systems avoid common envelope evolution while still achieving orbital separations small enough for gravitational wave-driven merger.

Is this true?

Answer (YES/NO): NO